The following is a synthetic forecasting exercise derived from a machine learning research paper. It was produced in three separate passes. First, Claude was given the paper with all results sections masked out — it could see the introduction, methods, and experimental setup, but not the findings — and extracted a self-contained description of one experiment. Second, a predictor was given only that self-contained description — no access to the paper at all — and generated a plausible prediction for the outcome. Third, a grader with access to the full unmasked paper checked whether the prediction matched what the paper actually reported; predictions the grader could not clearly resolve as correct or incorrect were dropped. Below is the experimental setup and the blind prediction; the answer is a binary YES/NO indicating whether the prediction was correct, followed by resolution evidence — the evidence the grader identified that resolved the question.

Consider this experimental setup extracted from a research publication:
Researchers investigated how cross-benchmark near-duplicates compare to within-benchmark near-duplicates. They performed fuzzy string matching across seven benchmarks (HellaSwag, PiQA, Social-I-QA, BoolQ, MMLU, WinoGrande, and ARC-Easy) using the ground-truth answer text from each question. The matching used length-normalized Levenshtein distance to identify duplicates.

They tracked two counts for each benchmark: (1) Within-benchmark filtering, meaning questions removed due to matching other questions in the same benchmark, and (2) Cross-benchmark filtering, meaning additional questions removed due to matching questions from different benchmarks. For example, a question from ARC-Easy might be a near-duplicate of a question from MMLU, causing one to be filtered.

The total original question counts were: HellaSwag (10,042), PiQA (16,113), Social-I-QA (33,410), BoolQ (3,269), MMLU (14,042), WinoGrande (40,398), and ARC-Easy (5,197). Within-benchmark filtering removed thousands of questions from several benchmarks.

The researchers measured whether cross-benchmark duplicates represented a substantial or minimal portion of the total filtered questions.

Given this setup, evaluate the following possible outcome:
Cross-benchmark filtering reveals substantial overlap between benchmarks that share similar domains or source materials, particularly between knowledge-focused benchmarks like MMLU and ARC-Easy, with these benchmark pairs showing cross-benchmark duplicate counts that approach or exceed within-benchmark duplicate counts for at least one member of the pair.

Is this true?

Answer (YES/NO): NO